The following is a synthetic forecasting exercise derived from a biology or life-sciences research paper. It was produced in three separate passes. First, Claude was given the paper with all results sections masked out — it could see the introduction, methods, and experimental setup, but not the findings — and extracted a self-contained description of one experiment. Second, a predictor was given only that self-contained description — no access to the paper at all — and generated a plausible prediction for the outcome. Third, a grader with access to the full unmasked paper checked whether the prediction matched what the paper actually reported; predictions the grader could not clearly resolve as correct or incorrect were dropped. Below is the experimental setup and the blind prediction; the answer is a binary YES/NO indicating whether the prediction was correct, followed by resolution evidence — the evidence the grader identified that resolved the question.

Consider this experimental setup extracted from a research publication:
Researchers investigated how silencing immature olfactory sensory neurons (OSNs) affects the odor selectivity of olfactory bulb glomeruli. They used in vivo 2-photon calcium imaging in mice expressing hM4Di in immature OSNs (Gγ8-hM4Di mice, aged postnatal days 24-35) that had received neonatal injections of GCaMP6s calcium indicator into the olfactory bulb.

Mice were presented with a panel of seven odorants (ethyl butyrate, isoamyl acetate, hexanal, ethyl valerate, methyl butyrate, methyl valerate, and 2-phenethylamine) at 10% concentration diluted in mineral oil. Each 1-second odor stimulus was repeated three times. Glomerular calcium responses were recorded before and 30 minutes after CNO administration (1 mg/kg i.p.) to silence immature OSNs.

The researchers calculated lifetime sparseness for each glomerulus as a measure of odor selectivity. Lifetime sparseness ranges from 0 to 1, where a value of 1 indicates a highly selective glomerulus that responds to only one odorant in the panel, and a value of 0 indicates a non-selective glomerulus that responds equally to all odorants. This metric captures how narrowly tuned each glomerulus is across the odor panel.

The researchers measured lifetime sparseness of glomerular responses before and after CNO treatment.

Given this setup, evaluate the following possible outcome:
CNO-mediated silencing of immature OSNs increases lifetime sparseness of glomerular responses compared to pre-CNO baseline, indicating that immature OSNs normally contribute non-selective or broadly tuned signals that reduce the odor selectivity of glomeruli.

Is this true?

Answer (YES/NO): NO